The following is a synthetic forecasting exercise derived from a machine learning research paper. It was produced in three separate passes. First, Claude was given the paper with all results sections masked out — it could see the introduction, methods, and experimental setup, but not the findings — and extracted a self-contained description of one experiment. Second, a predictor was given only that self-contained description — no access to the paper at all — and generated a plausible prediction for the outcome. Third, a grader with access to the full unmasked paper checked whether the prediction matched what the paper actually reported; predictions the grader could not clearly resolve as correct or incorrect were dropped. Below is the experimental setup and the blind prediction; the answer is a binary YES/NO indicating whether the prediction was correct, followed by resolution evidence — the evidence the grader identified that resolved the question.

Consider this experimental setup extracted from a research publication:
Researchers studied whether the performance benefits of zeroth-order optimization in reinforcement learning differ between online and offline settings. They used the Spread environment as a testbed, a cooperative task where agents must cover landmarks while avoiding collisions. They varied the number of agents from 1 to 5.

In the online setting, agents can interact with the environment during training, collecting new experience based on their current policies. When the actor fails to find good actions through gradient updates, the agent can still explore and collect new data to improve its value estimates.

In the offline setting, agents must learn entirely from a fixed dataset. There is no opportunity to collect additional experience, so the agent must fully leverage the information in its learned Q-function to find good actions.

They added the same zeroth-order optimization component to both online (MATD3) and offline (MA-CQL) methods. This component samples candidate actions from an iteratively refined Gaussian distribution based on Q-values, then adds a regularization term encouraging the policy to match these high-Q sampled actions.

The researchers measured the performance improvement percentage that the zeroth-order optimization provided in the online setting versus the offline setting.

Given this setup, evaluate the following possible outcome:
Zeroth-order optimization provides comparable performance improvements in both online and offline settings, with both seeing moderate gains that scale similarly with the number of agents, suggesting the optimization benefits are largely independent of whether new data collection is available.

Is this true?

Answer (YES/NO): NO